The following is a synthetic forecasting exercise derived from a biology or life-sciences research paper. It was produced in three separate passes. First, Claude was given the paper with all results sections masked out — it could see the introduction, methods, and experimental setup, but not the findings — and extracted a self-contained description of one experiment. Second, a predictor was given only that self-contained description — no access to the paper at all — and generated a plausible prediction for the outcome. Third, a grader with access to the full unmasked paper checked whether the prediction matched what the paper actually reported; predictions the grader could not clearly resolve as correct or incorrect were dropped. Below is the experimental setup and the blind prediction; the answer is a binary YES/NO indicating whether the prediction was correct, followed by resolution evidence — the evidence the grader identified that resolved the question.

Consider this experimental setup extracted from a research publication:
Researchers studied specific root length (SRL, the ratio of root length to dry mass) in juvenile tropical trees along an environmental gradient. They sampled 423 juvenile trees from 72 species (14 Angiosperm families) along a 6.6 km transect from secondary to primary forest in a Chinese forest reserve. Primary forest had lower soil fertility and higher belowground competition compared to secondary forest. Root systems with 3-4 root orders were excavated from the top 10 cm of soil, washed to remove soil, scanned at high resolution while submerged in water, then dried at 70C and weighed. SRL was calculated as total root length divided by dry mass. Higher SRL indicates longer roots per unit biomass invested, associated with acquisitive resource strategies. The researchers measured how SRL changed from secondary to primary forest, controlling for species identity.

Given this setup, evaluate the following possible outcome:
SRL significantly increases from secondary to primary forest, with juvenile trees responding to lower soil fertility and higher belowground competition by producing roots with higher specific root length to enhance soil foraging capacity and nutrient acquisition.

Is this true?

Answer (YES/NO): NO